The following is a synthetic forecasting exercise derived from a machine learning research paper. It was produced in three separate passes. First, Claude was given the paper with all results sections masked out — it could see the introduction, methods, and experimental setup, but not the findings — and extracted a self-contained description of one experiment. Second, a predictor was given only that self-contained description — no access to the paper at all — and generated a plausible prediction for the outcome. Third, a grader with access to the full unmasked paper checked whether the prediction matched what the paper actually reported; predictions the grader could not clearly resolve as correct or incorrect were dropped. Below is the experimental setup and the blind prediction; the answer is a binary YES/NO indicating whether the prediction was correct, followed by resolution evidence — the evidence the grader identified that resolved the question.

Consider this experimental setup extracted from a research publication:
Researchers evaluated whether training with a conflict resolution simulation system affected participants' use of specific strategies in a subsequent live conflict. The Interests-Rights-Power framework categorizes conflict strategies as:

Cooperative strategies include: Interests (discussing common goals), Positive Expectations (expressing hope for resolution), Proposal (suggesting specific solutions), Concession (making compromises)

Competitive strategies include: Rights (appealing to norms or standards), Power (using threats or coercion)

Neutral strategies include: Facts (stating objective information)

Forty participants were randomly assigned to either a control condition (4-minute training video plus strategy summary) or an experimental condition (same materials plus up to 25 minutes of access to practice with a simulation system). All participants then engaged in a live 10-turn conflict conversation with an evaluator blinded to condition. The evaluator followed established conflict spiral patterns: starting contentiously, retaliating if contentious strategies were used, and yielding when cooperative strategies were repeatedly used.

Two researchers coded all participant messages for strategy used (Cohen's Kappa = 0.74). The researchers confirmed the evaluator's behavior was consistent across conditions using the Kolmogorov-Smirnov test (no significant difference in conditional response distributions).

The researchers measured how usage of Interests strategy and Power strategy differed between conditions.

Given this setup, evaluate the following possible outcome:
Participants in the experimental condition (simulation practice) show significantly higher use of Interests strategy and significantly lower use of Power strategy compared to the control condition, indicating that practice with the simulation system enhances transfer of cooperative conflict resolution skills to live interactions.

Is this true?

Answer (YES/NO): YES